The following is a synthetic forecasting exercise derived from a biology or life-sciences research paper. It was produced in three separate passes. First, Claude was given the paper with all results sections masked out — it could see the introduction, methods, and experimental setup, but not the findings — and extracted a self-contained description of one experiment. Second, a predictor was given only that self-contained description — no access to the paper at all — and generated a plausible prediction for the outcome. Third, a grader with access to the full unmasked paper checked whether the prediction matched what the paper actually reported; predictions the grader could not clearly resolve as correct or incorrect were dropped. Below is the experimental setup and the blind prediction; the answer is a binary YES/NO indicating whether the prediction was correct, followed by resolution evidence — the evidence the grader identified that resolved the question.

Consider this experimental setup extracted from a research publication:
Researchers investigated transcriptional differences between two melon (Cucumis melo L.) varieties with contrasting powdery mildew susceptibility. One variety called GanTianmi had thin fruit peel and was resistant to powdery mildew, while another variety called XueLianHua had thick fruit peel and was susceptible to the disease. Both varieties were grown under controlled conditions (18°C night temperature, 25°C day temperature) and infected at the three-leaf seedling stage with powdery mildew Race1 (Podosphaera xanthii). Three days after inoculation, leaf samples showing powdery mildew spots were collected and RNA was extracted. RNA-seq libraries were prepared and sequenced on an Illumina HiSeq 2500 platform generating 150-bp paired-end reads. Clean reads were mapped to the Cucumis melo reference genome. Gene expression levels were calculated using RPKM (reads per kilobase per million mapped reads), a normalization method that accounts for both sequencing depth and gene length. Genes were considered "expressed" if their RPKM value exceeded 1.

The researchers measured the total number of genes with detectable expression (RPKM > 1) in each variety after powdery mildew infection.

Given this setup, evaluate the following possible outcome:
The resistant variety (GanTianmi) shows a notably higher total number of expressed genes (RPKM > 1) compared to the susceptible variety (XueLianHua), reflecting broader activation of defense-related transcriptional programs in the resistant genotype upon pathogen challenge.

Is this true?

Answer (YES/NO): NO